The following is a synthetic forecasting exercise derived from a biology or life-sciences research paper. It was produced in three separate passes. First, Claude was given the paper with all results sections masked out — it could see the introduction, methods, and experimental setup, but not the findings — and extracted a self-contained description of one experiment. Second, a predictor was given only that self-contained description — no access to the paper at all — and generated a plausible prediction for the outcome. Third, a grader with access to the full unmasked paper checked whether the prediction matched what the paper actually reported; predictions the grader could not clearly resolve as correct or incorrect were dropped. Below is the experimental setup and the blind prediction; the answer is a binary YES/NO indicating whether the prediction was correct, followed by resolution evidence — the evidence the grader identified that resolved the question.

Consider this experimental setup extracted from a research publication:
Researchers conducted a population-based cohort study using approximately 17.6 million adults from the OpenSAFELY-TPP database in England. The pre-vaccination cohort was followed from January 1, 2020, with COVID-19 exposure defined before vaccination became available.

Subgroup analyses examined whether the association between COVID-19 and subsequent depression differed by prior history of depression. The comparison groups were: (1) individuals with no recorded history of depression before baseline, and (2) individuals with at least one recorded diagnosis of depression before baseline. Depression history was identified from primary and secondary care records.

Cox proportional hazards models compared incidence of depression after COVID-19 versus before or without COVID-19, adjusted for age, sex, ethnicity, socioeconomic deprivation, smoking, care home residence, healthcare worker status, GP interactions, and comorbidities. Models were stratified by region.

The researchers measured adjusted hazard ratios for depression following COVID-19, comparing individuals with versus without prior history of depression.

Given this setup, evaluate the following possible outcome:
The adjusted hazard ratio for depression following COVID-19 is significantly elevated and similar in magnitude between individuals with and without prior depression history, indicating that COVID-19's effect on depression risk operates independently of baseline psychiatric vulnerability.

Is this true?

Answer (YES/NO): NO